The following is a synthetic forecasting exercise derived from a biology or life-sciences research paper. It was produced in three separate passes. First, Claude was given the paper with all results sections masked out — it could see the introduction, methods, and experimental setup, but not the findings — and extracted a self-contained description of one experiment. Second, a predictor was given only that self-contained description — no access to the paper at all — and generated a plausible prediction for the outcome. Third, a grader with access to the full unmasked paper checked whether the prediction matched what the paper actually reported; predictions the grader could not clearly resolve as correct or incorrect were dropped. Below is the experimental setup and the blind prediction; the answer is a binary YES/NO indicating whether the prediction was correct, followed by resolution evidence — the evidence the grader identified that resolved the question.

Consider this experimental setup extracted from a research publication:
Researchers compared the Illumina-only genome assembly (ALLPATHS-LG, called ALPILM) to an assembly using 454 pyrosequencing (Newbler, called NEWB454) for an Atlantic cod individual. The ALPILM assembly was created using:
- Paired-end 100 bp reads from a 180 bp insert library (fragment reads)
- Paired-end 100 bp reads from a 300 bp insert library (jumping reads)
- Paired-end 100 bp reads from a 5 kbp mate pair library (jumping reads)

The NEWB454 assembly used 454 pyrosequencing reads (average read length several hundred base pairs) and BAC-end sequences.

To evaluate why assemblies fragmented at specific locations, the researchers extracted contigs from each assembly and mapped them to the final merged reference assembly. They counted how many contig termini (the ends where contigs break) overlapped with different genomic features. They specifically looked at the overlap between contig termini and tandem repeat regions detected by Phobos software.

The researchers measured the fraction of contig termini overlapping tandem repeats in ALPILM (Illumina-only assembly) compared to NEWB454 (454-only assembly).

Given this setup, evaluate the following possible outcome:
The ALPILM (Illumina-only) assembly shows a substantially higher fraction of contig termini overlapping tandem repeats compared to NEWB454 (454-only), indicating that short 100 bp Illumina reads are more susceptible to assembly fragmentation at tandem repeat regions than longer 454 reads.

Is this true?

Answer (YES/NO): NO